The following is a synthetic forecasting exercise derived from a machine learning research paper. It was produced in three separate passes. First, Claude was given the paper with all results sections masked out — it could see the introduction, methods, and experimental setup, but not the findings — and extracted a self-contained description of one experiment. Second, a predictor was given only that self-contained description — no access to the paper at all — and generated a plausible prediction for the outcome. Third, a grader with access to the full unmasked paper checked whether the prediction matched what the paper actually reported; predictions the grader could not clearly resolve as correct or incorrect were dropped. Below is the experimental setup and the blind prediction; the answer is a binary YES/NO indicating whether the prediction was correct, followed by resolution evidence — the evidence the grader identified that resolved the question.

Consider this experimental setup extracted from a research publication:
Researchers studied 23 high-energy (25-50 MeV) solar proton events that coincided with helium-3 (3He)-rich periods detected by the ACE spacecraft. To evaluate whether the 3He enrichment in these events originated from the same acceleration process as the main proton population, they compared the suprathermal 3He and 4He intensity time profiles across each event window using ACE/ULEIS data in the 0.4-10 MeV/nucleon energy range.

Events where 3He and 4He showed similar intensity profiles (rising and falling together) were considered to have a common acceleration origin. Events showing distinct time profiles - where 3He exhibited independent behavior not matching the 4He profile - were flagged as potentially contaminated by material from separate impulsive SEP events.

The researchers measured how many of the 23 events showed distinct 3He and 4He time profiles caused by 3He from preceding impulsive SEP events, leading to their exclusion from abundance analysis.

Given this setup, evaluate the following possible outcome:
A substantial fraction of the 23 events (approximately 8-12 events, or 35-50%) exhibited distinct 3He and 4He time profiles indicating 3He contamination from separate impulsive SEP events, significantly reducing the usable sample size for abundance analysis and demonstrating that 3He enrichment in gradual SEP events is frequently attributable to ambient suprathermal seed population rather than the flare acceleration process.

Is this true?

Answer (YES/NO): NO